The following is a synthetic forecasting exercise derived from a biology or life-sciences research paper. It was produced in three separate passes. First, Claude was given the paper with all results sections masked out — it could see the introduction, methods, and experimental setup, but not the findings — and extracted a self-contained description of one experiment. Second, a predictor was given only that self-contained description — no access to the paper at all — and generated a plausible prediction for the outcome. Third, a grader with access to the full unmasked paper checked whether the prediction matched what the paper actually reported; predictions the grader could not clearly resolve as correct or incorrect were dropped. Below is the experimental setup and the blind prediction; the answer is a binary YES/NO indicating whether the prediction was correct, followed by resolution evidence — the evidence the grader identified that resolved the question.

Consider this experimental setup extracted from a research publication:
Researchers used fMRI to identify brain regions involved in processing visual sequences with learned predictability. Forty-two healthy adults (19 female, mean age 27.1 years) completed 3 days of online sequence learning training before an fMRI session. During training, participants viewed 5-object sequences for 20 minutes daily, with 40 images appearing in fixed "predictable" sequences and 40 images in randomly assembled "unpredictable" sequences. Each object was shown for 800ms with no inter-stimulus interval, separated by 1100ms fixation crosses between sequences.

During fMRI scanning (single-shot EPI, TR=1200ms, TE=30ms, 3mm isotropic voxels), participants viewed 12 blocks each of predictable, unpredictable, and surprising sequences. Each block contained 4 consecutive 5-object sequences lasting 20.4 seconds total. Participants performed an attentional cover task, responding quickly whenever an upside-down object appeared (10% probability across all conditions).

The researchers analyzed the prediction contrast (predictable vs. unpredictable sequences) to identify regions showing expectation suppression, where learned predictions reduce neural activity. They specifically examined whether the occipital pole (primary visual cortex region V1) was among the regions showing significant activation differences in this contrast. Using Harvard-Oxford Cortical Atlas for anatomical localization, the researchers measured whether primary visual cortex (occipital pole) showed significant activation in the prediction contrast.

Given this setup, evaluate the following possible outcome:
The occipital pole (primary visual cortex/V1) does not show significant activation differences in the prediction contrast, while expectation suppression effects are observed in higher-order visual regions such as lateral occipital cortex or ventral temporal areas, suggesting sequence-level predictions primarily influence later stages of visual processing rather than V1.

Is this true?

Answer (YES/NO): NO